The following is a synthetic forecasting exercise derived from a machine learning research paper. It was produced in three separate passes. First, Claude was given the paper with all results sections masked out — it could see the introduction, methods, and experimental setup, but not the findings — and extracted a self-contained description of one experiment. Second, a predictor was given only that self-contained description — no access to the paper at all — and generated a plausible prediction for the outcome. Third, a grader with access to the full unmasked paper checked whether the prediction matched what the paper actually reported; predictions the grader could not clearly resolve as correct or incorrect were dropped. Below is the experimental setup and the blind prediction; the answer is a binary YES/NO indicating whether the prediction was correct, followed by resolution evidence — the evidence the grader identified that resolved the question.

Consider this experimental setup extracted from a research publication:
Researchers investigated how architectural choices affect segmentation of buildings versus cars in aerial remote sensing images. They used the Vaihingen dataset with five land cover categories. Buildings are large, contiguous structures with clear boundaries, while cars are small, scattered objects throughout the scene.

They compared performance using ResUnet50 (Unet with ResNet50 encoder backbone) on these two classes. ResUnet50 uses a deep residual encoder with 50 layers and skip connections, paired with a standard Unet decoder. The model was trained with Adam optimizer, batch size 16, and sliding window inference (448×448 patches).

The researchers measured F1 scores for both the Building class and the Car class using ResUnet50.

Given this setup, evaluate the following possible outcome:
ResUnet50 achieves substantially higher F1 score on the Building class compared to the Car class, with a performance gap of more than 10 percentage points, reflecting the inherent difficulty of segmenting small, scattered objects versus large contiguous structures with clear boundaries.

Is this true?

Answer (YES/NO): YES